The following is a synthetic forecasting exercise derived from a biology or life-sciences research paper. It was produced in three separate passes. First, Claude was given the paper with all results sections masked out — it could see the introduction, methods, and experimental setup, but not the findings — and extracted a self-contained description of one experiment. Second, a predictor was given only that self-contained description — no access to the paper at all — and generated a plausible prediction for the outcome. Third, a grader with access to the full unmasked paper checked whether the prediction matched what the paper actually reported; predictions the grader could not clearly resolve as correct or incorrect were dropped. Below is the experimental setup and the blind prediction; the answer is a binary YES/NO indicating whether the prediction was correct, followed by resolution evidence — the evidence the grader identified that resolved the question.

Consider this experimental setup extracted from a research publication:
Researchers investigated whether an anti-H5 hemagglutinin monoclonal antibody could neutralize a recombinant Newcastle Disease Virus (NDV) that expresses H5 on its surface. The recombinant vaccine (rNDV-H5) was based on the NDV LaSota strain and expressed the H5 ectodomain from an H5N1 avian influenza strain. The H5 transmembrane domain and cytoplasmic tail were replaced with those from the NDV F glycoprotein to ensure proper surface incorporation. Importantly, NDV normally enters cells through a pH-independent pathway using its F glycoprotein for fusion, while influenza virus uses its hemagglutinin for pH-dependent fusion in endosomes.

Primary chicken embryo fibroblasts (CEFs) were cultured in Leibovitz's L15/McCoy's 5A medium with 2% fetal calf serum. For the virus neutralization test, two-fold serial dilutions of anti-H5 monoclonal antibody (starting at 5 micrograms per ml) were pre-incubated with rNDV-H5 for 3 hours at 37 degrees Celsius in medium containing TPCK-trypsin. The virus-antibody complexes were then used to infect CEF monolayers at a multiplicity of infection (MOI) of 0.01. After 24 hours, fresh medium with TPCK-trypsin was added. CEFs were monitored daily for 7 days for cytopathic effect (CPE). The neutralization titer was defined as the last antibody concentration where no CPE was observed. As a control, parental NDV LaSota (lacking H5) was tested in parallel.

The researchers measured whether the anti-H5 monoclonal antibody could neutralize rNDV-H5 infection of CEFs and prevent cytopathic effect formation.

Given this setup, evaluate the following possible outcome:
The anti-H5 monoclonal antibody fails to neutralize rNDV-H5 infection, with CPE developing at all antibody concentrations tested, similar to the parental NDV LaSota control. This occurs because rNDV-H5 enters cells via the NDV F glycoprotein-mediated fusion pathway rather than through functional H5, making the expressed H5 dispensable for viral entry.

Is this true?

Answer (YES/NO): YES